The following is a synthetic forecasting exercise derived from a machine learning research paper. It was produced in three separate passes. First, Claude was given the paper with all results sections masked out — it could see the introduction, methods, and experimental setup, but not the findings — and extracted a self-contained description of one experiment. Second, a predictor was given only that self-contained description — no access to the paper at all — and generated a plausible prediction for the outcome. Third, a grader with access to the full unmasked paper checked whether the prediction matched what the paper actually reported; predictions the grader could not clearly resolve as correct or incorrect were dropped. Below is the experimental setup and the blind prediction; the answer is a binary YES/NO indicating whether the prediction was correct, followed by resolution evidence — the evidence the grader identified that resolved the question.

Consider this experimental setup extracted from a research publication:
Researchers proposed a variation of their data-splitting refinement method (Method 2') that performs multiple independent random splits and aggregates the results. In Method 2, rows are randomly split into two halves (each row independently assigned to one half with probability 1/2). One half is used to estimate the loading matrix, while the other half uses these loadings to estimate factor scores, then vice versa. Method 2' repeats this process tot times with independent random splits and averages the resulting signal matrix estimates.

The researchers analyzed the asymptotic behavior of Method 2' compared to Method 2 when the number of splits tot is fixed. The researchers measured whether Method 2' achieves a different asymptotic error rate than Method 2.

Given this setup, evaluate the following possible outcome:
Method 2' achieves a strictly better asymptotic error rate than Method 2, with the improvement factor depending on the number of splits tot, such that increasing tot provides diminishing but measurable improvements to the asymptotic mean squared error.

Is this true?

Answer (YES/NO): NO